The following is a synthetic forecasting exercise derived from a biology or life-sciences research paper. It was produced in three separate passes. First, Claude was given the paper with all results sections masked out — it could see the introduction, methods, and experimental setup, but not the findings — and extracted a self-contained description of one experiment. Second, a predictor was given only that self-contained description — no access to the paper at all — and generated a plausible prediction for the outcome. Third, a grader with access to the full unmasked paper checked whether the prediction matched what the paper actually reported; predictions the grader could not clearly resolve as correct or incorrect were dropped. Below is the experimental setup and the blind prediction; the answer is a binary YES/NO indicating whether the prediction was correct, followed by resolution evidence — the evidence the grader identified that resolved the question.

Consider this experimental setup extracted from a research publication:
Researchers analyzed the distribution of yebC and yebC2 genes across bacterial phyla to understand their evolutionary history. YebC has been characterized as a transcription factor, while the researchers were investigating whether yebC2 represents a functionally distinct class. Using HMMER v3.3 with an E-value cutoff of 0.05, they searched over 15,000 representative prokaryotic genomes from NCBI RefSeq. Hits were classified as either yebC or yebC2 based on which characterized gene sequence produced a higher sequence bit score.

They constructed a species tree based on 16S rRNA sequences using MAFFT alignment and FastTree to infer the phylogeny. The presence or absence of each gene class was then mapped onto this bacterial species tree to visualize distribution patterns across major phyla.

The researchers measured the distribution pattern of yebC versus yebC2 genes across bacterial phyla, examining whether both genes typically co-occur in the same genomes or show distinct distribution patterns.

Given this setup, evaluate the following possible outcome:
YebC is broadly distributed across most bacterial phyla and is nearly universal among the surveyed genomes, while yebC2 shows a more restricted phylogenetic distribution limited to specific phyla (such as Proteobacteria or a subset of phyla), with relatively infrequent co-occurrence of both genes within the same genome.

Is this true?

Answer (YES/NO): NO